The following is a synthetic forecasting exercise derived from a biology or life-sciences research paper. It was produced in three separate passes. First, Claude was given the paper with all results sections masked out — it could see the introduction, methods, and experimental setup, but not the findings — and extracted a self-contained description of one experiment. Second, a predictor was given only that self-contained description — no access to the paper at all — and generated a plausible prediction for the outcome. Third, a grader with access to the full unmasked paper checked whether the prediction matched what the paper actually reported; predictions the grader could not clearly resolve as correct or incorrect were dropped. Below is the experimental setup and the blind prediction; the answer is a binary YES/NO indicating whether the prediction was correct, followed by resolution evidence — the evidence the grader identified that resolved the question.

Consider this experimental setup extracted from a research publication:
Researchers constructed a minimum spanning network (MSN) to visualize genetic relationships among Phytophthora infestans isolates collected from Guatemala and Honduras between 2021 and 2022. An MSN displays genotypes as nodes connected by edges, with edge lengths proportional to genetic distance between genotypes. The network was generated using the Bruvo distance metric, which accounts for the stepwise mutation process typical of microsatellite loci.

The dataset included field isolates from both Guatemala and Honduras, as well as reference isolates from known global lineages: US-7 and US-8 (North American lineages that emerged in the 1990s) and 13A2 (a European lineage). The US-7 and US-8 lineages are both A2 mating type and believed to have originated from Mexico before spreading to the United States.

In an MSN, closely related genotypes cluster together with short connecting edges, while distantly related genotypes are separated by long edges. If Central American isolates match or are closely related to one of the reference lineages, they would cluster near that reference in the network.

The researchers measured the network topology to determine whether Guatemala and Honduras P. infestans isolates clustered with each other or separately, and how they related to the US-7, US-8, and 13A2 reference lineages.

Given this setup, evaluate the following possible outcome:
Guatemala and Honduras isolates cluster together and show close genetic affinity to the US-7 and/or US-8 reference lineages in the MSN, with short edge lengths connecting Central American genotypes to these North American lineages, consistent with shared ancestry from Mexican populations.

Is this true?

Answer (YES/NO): NO